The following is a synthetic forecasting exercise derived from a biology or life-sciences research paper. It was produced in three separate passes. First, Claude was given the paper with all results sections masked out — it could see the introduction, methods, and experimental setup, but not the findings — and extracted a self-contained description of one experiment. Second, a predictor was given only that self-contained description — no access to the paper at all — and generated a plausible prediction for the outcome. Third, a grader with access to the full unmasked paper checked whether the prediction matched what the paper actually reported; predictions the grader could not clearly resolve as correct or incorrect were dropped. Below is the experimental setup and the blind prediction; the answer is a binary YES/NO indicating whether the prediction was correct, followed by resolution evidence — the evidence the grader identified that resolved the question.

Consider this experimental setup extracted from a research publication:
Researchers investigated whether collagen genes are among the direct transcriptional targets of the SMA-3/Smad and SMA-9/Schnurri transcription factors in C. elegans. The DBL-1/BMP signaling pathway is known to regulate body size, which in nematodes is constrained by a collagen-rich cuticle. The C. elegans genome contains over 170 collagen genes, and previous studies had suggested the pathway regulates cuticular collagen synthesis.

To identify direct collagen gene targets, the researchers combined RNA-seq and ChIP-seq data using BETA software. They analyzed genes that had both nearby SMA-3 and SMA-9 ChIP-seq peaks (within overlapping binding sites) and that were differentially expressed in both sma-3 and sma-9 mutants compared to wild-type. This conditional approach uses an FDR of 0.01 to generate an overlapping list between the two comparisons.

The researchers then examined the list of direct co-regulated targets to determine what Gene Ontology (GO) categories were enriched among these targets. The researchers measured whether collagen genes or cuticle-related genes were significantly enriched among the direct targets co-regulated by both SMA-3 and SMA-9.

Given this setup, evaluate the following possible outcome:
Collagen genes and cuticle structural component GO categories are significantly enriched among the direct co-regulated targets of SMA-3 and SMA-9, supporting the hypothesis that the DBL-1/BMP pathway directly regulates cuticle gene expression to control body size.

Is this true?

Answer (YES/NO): YES